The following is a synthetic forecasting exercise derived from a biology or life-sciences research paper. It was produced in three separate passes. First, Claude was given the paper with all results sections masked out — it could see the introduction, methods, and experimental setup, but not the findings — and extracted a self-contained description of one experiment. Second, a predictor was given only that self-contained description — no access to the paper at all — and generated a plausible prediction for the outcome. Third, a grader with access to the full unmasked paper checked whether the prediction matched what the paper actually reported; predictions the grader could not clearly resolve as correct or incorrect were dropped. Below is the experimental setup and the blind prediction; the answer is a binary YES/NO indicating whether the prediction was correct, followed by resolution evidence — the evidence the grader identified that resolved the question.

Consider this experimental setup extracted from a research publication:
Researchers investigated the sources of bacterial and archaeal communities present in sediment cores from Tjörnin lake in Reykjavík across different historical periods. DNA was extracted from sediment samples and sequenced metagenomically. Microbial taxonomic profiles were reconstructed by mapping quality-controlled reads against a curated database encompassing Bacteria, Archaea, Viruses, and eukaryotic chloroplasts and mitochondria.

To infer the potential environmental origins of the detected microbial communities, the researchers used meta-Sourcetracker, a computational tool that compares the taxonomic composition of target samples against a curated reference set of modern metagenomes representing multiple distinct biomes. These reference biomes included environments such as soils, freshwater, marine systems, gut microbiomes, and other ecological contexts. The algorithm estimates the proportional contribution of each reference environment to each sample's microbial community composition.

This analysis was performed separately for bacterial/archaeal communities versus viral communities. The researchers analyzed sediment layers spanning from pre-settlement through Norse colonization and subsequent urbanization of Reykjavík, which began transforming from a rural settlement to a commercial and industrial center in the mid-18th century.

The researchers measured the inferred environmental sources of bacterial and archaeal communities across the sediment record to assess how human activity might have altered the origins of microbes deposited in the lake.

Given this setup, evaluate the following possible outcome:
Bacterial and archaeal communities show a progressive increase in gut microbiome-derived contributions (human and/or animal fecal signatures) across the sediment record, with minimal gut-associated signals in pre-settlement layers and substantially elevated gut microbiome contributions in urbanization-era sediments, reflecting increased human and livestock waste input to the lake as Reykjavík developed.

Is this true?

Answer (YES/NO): NO